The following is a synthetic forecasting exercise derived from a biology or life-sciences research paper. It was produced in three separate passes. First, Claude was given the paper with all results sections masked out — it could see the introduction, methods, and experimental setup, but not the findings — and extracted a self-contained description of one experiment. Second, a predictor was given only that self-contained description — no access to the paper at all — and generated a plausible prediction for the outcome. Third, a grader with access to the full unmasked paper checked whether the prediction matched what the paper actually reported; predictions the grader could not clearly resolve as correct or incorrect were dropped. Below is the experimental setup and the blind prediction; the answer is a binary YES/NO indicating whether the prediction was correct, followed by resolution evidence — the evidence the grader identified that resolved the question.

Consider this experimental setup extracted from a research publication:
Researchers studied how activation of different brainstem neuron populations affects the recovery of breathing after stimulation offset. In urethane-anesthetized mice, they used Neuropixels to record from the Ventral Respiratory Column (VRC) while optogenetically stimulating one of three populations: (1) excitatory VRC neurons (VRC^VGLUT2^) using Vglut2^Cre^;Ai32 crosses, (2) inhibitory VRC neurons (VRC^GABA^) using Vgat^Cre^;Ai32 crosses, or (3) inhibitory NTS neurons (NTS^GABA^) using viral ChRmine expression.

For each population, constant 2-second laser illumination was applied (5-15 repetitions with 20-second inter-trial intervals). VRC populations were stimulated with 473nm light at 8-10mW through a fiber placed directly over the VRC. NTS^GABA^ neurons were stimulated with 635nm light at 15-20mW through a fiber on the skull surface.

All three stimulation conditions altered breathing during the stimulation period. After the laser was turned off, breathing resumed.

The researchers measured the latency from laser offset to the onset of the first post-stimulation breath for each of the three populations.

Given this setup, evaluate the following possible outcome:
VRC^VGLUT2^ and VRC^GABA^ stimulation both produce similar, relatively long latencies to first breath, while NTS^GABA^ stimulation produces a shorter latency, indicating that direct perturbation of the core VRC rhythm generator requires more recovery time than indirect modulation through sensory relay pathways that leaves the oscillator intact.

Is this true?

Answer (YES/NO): NO